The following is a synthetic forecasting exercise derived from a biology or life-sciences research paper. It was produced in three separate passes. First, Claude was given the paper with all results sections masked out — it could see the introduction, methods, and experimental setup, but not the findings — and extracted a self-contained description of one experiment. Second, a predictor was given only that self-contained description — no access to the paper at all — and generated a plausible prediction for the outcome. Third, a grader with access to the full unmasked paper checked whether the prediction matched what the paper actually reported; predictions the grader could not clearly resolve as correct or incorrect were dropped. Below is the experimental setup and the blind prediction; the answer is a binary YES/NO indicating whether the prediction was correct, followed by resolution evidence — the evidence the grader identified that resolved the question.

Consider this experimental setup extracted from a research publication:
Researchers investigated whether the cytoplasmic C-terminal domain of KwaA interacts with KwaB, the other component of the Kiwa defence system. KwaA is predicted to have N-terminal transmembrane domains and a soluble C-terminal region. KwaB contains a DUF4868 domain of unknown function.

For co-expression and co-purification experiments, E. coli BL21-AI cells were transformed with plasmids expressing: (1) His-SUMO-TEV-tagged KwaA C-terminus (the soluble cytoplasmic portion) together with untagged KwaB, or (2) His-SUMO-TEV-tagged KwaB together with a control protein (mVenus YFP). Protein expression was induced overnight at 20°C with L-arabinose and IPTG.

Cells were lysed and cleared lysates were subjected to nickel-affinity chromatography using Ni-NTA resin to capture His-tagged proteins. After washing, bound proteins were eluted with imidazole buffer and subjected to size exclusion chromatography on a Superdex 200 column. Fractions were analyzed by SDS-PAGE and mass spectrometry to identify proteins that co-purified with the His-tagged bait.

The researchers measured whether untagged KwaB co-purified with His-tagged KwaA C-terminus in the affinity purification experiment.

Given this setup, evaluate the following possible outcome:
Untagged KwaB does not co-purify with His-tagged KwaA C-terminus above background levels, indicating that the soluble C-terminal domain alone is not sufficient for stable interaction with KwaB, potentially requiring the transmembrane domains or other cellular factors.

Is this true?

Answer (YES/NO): NO